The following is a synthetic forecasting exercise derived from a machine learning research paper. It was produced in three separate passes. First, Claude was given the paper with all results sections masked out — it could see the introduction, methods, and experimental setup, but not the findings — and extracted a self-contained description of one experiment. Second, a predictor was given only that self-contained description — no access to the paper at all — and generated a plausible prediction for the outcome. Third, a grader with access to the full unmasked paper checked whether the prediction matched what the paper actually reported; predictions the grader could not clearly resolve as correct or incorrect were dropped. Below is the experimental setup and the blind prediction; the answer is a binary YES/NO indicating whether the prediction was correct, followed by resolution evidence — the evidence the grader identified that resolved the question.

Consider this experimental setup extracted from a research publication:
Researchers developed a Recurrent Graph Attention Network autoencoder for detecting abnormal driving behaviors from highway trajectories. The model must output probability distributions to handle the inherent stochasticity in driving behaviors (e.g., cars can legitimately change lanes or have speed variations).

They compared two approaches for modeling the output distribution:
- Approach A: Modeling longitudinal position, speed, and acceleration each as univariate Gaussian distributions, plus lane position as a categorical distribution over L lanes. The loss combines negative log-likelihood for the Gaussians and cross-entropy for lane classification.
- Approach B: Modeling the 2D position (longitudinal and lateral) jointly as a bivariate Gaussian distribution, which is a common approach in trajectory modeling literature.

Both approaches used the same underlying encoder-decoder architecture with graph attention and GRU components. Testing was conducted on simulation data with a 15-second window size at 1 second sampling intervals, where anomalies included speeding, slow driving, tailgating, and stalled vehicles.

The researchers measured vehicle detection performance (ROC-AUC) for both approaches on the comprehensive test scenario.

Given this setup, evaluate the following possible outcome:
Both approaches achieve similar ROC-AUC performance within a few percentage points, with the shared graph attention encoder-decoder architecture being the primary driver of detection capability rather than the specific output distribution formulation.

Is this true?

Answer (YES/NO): NO